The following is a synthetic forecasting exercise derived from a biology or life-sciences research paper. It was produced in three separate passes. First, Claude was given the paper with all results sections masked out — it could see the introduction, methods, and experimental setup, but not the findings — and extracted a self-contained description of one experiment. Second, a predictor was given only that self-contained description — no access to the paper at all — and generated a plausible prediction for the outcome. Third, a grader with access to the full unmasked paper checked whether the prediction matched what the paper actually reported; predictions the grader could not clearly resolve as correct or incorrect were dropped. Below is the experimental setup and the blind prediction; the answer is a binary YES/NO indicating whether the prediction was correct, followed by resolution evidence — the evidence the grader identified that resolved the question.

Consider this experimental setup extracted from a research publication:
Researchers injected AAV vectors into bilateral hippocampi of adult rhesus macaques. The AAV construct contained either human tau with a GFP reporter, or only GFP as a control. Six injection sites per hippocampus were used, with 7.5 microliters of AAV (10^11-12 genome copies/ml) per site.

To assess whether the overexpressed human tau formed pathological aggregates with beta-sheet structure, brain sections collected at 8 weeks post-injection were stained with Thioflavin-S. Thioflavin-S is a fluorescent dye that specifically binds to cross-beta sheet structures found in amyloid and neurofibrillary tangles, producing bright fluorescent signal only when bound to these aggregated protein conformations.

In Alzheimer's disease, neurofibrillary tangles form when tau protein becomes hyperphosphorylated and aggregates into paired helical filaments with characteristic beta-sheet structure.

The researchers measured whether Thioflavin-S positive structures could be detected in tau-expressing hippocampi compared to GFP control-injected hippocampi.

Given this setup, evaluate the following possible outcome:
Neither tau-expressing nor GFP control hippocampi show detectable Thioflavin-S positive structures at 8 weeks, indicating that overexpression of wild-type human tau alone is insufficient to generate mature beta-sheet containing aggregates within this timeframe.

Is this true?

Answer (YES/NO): NO